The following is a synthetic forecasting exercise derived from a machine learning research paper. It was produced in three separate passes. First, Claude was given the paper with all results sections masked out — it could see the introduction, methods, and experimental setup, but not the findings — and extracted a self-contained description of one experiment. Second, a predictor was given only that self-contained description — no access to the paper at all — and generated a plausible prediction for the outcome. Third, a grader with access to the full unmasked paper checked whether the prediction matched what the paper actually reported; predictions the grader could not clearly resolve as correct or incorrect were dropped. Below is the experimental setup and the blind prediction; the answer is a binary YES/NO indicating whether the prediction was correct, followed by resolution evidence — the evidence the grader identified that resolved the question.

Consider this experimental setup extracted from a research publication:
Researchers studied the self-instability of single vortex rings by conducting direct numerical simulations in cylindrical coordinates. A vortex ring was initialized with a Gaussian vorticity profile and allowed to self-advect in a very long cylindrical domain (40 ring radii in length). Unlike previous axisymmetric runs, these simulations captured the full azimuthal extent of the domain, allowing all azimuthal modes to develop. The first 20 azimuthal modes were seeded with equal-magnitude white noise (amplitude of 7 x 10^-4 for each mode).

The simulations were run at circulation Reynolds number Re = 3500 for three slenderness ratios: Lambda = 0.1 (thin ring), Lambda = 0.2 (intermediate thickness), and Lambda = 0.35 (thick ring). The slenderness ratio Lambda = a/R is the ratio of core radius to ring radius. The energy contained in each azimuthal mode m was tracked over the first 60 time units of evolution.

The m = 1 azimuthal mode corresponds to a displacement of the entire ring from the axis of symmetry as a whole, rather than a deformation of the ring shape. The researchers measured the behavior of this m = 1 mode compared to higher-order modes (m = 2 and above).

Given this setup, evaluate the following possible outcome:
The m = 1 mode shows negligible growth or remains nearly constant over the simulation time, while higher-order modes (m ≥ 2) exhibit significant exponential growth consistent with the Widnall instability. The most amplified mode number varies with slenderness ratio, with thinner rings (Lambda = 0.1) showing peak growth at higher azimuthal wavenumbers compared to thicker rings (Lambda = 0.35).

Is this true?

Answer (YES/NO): NO